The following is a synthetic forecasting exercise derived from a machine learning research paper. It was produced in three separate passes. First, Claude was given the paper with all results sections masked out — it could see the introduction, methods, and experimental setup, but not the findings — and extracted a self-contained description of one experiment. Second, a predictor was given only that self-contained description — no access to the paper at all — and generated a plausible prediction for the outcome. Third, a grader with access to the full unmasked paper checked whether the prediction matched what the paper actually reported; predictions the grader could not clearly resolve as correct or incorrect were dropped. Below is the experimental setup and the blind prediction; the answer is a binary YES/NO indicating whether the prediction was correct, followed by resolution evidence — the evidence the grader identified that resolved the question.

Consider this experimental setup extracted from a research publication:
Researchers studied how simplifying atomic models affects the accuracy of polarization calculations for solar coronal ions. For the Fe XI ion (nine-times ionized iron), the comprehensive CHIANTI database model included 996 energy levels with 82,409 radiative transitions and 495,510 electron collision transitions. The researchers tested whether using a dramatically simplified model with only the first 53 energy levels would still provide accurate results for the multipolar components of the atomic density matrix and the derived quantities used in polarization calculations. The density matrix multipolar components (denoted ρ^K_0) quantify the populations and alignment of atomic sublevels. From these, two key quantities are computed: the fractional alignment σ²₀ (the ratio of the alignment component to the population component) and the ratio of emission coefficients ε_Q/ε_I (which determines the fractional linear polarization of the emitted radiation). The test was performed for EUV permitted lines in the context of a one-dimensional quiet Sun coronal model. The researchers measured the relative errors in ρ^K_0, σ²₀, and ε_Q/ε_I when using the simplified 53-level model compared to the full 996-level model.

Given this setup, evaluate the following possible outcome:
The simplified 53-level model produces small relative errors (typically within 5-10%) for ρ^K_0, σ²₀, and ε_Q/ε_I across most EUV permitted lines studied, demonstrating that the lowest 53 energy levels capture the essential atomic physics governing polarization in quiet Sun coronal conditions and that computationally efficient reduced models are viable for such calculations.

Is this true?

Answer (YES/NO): NO